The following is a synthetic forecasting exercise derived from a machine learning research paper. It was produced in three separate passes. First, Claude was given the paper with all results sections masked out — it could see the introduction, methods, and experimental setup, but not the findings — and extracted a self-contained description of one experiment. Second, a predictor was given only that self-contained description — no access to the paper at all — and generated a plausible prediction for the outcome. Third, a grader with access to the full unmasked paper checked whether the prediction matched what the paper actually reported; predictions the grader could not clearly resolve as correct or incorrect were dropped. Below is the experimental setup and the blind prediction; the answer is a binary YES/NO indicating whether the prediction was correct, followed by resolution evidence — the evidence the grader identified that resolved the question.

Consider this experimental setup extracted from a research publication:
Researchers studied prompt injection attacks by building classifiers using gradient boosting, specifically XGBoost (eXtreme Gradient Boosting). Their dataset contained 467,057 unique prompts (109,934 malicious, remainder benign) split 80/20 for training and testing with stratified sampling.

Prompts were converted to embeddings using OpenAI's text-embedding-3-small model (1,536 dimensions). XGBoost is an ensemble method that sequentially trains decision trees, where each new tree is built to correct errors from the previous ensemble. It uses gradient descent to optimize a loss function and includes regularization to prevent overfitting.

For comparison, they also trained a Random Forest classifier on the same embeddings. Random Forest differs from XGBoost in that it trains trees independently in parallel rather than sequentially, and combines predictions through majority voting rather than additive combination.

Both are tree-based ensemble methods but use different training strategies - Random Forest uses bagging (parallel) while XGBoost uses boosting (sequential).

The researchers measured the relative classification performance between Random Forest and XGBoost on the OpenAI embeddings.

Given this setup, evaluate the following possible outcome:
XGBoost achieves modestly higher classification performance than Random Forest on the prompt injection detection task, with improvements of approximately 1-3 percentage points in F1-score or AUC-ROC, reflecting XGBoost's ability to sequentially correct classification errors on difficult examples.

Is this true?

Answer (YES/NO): NO